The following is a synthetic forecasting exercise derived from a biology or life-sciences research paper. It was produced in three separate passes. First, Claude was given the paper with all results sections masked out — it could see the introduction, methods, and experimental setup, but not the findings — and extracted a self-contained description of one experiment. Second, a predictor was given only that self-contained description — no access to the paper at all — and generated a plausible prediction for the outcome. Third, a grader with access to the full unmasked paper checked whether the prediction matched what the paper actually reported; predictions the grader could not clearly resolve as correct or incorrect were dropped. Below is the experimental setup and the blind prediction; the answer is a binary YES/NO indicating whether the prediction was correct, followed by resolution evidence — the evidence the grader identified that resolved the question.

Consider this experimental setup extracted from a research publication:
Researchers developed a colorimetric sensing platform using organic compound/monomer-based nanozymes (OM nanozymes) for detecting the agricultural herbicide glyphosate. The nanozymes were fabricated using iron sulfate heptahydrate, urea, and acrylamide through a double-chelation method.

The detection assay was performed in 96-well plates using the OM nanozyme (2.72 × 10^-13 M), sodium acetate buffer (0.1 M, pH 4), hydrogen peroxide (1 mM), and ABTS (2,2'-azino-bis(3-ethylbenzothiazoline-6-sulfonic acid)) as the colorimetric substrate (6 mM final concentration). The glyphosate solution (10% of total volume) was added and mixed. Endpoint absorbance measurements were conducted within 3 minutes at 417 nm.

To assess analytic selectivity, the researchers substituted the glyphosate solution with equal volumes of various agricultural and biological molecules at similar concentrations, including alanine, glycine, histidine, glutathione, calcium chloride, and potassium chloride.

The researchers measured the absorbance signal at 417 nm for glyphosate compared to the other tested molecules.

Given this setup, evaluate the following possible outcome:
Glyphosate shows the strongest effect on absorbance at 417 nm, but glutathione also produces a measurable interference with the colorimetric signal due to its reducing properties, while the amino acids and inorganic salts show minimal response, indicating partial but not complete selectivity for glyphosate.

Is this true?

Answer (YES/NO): NO